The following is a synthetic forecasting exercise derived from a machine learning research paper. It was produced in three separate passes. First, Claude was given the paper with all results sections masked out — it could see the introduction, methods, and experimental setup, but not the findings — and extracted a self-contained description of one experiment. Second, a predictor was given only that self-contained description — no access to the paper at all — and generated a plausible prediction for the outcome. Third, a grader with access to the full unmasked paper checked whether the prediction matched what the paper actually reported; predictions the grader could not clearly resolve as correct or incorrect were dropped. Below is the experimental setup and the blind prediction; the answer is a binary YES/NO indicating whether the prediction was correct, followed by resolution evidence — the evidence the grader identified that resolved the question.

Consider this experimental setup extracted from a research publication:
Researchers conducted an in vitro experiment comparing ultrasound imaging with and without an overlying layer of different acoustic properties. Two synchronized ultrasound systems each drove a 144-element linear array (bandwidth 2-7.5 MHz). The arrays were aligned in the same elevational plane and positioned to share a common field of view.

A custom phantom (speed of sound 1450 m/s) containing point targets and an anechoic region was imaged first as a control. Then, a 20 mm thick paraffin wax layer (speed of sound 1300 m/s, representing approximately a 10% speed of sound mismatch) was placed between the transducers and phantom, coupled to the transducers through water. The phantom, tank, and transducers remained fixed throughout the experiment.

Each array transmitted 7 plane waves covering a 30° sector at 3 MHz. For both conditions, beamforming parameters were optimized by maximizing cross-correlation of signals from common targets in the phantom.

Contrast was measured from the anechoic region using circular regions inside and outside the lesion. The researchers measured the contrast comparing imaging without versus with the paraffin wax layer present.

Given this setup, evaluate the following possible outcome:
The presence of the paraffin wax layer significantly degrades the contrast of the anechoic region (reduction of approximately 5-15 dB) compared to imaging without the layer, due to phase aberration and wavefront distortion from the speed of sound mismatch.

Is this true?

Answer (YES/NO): NO